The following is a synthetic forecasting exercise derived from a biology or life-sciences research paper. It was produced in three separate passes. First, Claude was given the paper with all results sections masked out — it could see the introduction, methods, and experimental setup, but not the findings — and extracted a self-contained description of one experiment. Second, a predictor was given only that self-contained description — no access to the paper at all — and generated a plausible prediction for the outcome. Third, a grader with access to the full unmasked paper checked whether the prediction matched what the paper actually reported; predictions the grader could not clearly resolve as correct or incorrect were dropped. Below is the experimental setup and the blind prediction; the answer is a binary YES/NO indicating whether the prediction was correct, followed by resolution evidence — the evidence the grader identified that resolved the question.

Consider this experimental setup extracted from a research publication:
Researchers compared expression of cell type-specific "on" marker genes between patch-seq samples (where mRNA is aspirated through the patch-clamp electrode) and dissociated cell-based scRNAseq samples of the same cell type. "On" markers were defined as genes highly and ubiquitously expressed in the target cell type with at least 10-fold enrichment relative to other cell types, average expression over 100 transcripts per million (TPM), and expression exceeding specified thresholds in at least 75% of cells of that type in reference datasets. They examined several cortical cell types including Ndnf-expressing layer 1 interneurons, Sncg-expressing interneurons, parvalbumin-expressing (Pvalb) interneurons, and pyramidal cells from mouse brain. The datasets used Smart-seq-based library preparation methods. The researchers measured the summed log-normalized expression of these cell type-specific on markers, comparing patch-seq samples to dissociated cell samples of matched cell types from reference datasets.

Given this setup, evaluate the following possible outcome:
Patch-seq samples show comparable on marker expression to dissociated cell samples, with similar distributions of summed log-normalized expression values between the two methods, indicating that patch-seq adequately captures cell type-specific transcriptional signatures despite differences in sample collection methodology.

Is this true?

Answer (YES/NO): NO